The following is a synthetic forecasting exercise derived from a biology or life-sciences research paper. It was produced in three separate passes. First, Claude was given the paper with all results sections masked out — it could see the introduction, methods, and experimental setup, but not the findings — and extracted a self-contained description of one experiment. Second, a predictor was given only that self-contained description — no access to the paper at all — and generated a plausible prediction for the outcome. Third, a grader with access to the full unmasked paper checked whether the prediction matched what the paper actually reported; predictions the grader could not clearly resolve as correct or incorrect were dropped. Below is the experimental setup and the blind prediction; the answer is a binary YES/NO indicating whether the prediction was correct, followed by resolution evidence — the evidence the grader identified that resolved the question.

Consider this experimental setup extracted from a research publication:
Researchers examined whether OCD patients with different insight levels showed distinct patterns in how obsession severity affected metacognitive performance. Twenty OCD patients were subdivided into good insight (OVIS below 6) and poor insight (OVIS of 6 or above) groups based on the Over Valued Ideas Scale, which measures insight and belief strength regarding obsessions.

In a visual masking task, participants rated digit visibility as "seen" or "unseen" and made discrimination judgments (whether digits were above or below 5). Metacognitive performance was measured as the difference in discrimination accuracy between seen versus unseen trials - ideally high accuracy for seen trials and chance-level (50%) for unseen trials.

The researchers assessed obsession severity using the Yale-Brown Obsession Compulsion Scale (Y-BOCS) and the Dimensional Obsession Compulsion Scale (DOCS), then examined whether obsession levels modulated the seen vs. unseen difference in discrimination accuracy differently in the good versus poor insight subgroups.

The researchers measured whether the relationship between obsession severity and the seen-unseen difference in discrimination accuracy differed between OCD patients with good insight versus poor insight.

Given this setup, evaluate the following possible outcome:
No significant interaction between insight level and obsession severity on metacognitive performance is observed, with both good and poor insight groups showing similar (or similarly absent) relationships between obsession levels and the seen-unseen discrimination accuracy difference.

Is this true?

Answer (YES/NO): NO